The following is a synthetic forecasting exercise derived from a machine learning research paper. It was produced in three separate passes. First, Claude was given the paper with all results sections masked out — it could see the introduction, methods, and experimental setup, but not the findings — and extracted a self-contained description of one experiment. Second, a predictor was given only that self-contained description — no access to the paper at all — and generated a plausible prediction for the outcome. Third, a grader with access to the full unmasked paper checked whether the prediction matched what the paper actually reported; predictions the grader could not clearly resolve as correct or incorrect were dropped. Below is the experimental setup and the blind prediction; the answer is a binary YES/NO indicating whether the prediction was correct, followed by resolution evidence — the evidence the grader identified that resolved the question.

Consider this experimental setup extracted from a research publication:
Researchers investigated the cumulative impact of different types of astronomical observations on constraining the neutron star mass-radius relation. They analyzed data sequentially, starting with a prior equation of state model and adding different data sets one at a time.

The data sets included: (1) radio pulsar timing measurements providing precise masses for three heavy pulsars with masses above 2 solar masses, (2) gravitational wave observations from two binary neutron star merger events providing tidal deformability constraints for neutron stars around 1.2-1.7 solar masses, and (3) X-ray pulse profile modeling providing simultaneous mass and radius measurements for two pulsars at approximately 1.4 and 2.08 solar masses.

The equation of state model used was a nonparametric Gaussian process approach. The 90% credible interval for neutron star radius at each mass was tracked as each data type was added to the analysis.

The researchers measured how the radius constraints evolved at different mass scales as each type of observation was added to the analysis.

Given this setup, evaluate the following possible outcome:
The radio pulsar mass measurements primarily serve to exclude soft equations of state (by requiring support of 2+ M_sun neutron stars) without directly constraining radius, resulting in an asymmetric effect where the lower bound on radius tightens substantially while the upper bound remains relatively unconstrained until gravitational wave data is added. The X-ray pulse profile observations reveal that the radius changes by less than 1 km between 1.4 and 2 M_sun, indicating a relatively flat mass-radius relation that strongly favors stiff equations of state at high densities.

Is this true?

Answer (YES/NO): YES